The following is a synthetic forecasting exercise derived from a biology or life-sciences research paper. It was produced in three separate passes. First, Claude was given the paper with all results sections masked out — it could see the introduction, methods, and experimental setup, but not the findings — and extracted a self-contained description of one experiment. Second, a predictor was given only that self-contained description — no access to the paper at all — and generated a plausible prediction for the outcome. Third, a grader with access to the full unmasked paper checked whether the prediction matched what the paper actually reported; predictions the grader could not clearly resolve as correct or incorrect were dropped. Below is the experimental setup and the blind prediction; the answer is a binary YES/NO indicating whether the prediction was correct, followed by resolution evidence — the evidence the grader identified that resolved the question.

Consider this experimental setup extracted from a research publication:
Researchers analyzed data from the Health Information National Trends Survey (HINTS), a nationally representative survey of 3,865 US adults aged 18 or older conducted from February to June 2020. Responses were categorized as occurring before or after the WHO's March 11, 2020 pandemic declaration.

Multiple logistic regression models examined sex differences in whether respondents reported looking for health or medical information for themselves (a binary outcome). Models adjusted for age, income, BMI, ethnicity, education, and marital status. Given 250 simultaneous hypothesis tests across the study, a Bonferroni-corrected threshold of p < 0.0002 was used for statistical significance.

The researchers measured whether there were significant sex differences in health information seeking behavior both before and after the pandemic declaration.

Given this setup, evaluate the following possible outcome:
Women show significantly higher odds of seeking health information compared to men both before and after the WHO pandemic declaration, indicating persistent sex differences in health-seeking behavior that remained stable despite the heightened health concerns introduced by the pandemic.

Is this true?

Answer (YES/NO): YES